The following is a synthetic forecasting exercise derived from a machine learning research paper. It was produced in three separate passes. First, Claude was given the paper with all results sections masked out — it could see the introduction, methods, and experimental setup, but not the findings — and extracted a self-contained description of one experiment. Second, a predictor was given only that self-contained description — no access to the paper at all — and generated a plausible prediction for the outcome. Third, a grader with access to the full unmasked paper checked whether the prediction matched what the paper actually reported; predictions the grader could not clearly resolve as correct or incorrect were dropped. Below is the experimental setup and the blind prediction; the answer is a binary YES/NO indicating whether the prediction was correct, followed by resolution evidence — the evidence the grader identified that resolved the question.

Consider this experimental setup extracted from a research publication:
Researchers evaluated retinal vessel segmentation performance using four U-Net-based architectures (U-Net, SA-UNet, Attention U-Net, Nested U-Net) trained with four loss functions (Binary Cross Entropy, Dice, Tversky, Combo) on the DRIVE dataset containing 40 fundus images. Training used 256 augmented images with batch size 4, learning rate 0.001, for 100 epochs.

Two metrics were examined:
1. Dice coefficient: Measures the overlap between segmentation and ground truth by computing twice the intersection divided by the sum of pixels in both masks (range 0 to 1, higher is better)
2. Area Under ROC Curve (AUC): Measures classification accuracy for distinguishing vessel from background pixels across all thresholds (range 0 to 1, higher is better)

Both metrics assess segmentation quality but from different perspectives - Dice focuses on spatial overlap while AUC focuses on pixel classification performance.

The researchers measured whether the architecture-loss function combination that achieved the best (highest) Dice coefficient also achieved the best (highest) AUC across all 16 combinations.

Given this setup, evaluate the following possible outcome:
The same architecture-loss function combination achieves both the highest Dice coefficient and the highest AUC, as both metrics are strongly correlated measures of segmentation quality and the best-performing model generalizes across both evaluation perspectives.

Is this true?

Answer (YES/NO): NO